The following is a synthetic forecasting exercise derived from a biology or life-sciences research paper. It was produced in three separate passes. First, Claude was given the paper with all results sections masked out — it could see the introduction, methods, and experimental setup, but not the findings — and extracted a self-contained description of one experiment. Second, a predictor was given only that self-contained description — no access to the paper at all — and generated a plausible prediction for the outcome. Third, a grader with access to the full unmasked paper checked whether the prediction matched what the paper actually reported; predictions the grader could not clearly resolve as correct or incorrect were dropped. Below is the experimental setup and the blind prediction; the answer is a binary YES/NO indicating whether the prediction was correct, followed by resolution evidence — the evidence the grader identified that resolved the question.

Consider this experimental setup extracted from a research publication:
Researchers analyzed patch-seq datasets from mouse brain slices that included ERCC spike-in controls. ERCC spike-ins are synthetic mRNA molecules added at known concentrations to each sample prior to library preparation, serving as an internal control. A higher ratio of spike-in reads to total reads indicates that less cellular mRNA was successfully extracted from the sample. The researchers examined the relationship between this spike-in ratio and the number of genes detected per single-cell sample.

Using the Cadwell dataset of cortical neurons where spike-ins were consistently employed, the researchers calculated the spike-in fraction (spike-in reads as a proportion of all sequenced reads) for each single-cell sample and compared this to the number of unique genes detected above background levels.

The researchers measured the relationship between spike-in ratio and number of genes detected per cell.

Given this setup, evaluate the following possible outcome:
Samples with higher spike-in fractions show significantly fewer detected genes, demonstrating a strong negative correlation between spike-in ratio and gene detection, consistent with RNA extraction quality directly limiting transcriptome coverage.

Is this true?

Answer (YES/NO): YES